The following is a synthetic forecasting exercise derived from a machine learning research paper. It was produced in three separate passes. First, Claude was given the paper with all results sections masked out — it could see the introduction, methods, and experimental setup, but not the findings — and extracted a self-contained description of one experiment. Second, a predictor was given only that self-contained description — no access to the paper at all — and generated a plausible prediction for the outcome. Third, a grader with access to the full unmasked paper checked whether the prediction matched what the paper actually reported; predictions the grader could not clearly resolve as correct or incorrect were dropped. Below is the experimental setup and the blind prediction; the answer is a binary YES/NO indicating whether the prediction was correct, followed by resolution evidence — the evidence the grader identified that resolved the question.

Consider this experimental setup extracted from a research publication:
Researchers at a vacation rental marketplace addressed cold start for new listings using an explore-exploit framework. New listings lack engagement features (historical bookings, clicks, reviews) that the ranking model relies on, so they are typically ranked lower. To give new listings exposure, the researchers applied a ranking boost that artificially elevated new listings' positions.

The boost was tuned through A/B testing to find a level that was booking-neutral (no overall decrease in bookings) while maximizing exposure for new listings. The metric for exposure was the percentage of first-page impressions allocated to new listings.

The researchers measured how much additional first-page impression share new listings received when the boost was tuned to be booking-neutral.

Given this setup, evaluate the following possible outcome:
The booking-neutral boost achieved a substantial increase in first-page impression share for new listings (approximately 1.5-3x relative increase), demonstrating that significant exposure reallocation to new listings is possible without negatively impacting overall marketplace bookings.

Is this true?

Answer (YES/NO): NO